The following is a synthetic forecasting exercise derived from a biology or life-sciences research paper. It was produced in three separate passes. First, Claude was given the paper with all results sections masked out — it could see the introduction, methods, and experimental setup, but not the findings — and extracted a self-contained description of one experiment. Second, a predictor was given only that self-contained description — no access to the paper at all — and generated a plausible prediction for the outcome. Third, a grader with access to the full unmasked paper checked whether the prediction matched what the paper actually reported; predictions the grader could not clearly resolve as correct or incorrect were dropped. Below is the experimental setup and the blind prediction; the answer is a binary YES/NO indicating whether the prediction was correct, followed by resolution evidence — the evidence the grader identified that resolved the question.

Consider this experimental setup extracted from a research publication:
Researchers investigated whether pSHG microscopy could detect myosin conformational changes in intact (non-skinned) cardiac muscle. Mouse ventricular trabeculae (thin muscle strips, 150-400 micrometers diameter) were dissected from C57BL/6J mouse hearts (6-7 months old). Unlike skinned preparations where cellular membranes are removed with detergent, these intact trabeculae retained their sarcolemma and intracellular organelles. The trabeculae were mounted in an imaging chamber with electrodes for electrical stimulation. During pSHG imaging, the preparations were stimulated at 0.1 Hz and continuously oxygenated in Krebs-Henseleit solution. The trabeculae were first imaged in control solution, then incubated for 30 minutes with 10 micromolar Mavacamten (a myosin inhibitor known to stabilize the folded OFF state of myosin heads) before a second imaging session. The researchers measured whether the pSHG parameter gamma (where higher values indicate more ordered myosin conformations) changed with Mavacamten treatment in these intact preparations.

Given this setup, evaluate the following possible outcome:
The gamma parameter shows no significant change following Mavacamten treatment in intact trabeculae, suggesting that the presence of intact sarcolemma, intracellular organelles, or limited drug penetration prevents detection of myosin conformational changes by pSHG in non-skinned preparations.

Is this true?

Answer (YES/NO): NO